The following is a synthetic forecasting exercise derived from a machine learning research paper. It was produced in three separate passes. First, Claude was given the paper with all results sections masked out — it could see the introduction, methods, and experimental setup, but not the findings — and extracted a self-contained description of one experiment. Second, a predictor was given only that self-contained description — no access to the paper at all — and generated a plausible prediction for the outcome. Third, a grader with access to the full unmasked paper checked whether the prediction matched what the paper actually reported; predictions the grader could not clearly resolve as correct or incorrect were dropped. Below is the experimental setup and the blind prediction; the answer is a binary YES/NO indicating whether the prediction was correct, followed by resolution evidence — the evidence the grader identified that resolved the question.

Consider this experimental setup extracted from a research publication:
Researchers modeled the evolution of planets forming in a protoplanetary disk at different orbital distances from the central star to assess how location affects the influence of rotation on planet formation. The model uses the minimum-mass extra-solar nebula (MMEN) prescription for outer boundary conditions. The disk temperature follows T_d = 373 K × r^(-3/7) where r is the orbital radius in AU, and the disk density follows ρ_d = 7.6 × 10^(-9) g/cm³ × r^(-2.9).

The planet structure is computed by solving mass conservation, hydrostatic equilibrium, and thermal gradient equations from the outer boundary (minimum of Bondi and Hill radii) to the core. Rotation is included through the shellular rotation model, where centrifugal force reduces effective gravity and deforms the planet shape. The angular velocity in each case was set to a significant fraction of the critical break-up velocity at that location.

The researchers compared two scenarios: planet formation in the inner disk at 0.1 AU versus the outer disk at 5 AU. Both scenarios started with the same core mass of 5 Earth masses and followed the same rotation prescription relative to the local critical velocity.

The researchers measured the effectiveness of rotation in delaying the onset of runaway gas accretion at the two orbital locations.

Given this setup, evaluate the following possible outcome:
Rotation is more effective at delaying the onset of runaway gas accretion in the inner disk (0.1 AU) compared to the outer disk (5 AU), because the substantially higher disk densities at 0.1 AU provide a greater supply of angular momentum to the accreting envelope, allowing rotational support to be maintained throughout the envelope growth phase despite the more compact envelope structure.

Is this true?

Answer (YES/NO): NO